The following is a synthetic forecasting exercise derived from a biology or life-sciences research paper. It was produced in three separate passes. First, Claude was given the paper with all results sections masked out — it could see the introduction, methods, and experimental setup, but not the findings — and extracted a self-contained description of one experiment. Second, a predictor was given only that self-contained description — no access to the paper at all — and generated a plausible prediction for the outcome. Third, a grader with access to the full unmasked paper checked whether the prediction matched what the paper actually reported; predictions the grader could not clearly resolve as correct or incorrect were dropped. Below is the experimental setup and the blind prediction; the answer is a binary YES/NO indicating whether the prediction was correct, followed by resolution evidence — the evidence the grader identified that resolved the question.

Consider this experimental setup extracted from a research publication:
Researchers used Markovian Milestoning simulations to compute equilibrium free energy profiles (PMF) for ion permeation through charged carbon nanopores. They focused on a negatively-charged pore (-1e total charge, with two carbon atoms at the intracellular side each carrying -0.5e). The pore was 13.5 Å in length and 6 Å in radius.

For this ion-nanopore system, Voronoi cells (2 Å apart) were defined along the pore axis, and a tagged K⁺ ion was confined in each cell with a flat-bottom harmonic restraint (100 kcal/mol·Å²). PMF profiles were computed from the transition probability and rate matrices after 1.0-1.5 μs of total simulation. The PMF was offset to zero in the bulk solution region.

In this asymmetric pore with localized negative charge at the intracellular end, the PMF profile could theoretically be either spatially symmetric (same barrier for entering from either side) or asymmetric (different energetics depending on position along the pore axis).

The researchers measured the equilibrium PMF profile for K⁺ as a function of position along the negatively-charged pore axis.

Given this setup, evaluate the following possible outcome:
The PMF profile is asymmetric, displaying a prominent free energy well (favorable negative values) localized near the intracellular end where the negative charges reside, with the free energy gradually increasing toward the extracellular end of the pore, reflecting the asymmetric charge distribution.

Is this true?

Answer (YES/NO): NO